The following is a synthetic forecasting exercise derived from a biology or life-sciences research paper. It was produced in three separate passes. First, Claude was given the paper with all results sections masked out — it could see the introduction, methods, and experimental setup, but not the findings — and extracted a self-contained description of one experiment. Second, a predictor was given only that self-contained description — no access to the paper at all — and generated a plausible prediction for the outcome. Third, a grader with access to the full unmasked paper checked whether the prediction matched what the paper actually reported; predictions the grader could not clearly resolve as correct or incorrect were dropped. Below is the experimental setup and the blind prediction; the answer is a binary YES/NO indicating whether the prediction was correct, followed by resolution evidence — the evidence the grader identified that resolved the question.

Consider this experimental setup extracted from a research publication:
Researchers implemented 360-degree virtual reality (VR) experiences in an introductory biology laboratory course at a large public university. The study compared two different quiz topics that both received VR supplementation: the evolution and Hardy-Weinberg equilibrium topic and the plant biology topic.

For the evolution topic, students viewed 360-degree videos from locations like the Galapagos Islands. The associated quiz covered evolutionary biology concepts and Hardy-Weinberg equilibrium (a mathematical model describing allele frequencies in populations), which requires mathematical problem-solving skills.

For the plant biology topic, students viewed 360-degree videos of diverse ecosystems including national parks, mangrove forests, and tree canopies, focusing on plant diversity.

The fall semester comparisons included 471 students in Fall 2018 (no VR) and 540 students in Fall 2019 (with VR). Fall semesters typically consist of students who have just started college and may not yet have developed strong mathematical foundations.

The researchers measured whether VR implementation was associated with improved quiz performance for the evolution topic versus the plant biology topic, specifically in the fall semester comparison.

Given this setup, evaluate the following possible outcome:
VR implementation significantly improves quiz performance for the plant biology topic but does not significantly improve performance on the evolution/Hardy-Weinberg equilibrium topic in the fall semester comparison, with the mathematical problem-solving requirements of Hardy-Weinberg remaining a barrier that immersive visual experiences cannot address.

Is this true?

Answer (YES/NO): YES